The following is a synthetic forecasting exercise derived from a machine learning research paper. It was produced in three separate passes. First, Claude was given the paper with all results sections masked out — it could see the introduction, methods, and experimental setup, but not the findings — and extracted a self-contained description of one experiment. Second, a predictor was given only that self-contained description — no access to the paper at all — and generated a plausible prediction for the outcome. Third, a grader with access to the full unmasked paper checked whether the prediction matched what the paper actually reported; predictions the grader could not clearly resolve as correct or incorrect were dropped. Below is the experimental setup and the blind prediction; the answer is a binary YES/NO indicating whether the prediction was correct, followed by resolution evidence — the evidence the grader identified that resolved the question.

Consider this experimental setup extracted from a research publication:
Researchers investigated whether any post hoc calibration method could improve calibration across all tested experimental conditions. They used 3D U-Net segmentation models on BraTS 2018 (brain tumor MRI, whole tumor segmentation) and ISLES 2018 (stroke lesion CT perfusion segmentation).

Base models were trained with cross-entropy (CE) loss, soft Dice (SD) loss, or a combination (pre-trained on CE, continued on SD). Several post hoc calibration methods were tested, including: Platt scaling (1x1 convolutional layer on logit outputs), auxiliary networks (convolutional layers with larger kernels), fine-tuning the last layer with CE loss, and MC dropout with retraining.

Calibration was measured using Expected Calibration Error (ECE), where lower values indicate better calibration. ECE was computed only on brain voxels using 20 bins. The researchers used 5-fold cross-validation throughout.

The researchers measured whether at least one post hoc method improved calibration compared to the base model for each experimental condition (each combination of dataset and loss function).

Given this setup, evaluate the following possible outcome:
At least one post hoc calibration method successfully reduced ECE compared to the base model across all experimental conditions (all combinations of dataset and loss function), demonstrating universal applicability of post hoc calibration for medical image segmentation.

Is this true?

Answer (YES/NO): YES